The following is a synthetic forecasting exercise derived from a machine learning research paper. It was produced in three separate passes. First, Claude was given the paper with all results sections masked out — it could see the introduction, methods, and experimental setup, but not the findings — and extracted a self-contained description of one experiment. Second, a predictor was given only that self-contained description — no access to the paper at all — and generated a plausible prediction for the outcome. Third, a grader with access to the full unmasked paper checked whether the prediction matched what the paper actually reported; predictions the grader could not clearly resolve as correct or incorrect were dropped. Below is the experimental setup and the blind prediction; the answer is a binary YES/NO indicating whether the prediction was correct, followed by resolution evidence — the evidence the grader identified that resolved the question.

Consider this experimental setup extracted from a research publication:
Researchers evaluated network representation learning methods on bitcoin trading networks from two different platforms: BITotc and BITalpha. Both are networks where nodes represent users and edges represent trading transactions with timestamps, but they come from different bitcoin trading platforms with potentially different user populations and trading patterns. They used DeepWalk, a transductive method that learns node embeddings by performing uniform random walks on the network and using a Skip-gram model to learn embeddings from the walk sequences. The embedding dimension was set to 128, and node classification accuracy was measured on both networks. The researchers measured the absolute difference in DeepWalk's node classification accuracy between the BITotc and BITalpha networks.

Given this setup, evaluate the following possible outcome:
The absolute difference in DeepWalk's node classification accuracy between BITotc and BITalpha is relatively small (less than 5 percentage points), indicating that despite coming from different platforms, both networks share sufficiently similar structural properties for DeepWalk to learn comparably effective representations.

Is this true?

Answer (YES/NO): NO